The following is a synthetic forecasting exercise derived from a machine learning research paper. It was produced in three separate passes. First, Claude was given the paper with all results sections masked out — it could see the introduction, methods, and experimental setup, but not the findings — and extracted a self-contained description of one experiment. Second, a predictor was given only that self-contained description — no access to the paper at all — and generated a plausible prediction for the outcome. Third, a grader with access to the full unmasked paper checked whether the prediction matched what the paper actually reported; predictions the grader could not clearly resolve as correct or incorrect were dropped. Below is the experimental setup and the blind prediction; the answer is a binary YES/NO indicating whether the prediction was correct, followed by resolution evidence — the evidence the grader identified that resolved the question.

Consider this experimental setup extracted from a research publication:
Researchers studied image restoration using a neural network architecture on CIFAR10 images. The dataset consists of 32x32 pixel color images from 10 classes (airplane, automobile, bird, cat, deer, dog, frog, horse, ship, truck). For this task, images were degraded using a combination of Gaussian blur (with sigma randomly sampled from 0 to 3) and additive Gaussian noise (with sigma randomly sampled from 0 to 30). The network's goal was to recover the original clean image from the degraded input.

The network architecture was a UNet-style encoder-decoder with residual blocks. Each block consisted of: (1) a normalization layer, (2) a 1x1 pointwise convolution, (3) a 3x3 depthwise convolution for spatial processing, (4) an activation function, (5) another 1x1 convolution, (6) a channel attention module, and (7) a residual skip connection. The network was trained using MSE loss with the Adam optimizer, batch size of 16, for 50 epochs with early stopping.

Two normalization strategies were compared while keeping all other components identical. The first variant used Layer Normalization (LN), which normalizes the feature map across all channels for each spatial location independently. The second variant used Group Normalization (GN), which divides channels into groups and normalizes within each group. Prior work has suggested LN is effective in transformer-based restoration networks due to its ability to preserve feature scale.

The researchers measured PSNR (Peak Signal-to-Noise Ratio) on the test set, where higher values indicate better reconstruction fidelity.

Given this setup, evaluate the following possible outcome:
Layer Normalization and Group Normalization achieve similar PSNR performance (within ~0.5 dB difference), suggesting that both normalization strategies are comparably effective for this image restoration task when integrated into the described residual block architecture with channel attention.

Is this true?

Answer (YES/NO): YES